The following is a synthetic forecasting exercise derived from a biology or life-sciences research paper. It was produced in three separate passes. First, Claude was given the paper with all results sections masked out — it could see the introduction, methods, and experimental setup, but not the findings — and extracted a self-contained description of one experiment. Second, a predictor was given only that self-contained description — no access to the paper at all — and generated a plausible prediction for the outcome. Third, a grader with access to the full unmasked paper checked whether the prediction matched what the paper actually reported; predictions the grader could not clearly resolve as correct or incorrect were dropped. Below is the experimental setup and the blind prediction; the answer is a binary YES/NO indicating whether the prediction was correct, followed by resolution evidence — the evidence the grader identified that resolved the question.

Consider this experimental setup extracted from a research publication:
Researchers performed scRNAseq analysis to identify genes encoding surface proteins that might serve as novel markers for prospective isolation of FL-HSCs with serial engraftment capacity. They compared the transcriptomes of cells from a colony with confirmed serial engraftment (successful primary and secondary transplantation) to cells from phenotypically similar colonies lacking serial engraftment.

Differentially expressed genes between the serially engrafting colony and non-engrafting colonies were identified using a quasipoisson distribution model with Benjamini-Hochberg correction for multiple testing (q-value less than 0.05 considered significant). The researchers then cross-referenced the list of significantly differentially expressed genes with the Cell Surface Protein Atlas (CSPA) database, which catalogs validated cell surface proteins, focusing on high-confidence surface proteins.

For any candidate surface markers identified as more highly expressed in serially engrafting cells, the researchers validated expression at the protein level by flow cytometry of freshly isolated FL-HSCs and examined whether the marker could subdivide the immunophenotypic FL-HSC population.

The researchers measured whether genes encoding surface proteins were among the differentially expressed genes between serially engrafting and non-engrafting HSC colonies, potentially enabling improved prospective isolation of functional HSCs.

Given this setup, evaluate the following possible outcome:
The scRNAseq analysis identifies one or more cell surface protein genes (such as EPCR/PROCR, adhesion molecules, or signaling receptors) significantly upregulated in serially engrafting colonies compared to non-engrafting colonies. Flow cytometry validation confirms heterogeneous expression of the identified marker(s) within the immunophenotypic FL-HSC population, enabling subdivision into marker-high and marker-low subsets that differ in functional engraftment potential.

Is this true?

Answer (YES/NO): YES